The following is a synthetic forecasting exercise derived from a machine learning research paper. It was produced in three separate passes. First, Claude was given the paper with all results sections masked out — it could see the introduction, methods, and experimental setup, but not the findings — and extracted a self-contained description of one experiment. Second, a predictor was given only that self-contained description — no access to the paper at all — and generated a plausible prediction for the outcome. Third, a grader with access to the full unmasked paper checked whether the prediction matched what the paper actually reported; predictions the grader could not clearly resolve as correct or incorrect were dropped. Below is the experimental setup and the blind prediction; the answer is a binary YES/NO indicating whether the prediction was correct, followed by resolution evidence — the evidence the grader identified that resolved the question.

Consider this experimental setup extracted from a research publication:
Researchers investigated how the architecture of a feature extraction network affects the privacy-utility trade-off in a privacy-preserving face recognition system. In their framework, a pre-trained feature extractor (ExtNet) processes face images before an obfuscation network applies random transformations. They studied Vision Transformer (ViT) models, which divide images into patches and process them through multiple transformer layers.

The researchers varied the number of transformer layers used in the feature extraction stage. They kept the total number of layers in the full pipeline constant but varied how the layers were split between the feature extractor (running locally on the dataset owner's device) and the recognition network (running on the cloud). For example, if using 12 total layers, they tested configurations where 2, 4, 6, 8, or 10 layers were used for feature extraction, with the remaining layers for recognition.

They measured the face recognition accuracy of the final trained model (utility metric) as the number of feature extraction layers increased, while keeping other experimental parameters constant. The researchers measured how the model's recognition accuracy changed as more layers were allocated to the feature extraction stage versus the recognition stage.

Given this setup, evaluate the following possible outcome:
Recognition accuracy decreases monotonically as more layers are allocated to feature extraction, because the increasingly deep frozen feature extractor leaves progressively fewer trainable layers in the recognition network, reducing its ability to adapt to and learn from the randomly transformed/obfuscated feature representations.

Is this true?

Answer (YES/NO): NO